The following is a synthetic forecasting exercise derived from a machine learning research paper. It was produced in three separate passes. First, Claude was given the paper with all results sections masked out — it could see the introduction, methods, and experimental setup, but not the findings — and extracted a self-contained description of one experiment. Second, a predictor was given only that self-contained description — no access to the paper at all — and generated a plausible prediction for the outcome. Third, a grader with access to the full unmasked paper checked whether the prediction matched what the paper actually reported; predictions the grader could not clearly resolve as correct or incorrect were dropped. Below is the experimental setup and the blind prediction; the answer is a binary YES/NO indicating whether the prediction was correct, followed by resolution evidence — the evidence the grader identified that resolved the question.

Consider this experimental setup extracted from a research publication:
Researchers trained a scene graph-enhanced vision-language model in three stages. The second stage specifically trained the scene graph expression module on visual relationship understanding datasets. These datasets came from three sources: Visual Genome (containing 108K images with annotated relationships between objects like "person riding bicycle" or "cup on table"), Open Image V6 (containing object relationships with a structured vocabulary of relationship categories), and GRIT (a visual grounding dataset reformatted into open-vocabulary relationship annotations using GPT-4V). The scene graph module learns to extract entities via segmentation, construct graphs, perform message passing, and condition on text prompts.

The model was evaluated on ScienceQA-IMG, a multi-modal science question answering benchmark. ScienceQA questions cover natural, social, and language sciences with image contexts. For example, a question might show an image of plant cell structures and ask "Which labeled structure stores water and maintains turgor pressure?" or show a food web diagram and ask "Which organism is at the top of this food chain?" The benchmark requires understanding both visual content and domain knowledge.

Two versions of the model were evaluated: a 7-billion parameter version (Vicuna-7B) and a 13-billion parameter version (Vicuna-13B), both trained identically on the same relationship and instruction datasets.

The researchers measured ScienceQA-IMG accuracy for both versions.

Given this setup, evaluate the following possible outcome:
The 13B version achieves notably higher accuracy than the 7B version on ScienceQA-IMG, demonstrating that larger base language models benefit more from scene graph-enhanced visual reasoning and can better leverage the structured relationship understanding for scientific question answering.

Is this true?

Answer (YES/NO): NO